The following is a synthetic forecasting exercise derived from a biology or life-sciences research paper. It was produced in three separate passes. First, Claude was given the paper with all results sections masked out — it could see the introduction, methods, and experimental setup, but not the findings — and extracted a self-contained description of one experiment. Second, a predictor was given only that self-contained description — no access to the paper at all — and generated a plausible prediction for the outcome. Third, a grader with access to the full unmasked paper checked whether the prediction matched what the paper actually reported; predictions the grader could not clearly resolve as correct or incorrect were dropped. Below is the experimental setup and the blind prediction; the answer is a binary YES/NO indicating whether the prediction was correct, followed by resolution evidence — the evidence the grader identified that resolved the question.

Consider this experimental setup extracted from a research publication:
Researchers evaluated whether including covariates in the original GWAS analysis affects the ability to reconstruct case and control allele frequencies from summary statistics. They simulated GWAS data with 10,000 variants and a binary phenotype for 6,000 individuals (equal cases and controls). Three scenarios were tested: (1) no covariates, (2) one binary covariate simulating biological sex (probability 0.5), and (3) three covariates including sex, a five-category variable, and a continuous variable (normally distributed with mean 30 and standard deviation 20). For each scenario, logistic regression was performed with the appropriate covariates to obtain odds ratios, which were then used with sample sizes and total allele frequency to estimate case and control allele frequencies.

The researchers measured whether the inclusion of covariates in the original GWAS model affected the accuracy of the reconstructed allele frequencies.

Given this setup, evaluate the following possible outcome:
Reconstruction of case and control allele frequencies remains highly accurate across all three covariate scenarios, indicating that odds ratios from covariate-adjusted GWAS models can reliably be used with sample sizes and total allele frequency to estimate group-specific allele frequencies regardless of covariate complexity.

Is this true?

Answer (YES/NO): YES